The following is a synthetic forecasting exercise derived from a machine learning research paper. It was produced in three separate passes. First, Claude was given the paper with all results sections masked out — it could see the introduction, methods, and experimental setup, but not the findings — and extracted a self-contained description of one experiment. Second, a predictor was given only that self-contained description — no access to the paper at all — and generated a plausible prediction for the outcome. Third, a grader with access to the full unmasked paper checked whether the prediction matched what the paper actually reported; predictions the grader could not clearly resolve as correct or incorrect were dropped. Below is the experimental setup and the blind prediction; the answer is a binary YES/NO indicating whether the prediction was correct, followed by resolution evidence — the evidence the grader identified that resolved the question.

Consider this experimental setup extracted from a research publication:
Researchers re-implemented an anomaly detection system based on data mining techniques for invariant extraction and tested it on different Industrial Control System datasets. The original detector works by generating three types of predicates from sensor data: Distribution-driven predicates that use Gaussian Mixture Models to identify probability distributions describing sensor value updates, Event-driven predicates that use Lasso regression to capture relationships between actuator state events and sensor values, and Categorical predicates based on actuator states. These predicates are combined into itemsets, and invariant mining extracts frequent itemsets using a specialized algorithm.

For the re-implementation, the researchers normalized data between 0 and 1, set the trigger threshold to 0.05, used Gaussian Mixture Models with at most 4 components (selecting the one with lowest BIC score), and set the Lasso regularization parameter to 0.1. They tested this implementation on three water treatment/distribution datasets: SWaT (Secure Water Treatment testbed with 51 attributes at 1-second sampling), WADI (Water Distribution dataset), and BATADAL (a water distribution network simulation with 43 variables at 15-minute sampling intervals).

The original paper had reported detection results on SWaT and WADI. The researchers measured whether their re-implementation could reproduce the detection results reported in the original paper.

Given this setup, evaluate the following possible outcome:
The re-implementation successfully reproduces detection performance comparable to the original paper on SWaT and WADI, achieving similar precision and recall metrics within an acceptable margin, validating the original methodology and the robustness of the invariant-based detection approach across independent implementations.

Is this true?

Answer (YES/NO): NO